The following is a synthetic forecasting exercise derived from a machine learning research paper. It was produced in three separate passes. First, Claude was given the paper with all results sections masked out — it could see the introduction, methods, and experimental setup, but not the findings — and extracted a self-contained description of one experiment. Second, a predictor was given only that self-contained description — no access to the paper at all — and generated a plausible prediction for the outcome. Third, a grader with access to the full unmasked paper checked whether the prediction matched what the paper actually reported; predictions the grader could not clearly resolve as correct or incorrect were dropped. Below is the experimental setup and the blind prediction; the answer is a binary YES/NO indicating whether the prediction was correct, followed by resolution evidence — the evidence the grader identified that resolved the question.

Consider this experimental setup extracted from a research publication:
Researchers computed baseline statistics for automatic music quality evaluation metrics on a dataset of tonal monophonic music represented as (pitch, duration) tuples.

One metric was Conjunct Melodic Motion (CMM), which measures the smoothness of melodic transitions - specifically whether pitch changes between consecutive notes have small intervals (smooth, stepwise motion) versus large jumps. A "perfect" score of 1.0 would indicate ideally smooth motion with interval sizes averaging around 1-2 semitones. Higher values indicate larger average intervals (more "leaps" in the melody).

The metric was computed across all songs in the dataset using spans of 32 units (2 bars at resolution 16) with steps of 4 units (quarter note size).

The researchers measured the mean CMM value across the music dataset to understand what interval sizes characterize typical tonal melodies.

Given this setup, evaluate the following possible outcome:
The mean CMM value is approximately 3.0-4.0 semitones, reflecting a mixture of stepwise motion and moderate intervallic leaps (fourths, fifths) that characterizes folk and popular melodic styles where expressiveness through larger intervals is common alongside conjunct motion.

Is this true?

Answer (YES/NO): NO